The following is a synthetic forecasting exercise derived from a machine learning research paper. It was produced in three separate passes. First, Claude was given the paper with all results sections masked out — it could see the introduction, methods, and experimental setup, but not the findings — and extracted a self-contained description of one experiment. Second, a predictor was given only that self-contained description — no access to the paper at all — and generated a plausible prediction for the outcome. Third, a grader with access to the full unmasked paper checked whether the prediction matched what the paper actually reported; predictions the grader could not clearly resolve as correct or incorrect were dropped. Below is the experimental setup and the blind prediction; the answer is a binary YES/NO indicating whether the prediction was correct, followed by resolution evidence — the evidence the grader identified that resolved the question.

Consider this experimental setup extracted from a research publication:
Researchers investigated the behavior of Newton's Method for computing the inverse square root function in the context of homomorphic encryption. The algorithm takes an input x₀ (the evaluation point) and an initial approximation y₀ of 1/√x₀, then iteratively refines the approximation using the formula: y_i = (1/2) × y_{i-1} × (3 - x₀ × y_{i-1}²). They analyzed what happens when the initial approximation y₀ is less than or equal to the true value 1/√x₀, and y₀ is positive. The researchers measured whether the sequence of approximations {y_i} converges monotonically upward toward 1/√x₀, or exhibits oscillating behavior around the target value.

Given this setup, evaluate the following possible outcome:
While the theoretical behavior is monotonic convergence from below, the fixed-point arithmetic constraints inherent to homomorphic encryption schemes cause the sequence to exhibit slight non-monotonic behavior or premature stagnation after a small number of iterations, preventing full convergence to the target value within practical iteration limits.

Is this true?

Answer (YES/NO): NO